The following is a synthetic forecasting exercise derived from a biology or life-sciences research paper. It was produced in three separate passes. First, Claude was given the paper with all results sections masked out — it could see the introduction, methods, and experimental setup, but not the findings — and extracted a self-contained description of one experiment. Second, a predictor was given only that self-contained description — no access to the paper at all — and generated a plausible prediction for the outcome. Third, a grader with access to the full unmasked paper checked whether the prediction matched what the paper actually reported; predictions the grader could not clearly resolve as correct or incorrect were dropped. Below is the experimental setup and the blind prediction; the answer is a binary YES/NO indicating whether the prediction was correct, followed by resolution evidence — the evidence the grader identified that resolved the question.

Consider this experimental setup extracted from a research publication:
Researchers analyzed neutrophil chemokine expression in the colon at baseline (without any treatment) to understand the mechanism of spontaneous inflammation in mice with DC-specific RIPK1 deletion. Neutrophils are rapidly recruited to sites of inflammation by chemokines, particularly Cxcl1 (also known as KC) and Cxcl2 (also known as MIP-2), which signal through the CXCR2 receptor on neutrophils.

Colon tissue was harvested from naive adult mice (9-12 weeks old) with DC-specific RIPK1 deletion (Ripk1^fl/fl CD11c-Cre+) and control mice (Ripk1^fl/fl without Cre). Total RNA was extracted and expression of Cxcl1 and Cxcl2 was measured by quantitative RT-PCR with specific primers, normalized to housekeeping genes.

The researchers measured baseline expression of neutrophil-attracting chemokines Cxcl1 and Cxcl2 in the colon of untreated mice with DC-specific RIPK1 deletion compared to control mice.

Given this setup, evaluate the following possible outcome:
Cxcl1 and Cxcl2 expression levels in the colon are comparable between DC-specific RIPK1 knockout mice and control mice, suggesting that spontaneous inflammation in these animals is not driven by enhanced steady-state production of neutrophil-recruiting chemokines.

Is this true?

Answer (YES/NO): NO